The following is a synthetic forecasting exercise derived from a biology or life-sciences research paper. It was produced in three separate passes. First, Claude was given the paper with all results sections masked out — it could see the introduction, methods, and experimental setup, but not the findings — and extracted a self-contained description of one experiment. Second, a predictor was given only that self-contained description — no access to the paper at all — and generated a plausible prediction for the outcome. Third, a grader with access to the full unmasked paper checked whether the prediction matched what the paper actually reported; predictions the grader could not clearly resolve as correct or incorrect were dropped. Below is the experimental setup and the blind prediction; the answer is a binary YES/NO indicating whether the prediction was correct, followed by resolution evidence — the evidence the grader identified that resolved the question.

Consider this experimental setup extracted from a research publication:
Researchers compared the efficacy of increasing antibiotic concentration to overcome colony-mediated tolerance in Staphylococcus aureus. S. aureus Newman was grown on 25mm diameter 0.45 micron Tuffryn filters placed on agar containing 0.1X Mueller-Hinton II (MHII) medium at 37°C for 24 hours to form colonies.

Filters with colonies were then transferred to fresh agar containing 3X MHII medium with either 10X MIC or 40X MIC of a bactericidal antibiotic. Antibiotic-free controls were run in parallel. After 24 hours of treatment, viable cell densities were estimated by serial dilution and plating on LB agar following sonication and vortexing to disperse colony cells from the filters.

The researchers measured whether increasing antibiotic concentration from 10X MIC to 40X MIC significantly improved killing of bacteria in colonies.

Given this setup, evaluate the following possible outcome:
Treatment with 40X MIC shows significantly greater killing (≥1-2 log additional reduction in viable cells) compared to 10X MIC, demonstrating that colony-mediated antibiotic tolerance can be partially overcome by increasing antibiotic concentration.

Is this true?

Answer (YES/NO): NO